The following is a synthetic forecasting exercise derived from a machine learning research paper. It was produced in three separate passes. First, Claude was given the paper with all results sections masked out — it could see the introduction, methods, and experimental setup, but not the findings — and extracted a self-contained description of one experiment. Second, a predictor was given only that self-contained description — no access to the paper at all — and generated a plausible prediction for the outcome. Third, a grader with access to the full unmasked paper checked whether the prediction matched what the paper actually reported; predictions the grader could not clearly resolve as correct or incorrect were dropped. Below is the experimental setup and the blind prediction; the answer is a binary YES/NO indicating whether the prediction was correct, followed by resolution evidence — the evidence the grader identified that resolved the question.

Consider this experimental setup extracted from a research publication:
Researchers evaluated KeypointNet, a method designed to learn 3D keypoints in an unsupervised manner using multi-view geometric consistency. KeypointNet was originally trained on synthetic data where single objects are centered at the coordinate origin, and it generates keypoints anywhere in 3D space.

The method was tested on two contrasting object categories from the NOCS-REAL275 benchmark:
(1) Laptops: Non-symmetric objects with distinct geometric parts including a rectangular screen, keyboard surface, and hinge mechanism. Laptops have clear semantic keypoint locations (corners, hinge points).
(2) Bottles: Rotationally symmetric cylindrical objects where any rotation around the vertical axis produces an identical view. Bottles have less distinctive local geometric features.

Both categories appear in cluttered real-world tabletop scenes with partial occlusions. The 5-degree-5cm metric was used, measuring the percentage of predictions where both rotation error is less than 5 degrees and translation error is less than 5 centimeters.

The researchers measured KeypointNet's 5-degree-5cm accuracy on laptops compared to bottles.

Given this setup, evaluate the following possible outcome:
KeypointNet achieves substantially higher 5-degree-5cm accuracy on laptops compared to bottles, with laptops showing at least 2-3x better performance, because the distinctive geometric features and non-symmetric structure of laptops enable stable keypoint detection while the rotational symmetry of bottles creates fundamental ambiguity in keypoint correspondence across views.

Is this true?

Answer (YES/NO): YES